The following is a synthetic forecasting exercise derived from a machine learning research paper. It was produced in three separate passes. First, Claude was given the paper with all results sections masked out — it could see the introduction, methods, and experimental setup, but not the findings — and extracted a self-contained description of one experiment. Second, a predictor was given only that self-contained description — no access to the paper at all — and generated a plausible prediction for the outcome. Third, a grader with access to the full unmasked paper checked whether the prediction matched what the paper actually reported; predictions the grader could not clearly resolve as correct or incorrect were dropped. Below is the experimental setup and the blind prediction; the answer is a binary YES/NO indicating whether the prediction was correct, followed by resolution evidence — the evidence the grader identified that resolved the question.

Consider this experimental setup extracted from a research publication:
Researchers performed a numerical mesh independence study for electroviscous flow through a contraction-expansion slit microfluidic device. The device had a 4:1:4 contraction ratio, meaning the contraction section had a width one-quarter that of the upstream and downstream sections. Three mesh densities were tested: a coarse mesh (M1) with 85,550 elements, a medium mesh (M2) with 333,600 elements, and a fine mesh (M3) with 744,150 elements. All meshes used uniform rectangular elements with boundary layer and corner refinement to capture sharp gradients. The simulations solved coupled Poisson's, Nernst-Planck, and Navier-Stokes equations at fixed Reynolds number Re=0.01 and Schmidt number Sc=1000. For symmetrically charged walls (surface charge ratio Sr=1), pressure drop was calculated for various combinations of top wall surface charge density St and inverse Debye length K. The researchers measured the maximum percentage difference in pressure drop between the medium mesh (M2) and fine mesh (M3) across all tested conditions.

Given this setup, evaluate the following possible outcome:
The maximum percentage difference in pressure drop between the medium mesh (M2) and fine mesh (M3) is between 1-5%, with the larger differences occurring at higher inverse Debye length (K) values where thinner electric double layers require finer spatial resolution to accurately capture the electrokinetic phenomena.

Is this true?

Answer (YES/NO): NO